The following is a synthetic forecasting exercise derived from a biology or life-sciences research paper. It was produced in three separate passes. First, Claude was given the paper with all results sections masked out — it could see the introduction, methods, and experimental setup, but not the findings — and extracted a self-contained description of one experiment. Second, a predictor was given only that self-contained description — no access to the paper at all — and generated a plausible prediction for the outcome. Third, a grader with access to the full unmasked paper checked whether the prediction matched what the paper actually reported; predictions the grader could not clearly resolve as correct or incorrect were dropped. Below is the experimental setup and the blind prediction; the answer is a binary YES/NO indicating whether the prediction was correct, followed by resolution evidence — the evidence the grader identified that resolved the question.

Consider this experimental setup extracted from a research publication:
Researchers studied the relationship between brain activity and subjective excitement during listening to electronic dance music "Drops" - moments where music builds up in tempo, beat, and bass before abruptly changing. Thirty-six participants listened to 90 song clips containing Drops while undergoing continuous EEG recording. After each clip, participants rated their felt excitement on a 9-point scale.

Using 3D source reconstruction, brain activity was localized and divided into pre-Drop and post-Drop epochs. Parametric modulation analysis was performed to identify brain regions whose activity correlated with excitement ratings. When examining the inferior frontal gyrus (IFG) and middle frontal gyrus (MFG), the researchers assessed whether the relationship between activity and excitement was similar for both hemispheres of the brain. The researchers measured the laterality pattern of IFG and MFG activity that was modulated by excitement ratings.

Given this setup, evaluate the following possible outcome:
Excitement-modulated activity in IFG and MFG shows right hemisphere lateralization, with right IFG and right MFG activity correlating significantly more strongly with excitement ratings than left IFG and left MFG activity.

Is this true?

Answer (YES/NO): NO